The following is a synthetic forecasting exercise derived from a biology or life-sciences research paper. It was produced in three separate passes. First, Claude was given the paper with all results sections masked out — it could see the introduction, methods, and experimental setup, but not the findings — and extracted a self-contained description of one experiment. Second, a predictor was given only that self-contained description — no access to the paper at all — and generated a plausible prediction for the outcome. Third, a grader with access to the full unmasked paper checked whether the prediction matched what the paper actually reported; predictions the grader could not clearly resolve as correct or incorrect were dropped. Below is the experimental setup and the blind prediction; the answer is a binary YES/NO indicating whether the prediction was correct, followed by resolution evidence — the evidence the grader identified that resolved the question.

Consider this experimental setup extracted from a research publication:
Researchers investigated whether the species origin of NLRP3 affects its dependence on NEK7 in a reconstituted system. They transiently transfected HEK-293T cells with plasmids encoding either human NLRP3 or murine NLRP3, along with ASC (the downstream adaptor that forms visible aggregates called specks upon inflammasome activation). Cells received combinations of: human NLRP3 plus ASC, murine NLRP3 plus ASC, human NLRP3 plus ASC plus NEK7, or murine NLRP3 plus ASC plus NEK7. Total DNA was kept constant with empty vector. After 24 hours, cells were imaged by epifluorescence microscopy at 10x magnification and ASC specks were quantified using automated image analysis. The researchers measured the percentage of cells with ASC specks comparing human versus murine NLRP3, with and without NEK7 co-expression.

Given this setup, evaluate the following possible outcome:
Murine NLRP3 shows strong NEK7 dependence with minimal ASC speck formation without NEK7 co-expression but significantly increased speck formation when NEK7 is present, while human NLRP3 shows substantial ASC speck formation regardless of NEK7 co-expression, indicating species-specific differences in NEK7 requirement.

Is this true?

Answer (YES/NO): NO